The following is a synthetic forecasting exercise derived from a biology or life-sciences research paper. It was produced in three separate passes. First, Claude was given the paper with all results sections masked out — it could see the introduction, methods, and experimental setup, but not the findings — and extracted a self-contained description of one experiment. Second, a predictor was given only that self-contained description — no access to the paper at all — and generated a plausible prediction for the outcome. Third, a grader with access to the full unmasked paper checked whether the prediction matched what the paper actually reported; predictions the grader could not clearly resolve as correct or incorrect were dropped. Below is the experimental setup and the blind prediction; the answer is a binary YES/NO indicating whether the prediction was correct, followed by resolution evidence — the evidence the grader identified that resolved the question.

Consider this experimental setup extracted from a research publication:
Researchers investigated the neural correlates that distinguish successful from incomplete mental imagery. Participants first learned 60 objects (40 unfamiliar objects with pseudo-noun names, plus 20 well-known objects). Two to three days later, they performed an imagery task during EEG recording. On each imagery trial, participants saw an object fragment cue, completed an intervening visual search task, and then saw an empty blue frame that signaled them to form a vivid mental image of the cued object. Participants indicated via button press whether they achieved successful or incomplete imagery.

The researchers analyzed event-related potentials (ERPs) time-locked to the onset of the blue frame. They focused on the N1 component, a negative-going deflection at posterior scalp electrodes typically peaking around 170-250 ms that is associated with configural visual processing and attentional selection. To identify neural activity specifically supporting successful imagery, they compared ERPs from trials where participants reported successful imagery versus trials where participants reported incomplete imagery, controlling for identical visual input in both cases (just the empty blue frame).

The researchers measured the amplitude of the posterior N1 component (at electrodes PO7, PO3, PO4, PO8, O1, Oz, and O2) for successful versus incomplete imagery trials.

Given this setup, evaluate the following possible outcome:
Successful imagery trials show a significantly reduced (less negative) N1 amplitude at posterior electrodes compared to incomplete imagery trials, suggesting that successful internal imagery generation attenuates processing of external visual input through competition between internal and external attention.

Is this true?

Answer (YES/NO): NO